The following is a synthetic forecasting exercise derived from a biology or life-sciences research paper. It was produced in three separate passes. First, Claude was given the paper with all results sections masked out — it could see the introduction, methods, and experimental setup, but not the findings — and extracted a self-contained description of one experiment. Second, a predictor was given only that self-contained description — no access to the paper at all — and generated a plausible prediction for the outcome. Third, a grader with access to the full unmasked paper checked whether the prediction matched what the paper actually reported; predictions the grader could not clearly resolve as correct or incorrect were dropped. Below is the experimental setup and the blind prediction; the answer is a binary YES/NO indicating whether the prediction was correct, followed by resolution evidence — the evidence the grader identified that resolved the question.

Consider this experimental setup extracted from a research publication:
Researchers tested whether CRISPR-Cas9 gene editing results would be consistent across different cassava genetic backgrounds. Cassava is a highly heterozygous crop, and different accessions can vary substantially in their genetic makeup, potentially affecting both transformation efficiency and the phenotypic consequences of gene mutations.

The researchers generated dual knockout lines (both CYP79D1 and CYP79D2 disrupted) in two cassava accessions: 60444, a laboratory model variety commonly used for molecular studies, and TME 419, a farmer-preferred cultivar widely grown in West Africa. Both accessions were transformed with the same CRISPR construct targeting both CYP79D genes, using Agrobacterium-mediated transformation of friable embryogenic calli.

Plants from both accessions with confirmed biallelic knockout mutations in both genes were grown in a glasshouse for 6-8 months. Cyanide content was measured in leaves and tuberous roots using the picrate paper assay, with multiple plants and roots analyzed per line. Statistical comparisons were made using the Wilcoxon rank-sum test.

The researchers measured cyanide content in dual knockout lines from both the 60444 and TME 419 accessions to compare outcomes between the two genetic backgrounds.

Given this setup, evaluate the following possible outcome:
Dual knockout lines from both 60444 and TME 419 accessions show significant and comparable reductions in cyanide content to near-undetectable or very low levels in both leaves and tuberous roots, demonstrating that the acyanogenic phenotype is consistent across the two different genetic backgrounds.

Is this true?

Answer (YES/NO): YES